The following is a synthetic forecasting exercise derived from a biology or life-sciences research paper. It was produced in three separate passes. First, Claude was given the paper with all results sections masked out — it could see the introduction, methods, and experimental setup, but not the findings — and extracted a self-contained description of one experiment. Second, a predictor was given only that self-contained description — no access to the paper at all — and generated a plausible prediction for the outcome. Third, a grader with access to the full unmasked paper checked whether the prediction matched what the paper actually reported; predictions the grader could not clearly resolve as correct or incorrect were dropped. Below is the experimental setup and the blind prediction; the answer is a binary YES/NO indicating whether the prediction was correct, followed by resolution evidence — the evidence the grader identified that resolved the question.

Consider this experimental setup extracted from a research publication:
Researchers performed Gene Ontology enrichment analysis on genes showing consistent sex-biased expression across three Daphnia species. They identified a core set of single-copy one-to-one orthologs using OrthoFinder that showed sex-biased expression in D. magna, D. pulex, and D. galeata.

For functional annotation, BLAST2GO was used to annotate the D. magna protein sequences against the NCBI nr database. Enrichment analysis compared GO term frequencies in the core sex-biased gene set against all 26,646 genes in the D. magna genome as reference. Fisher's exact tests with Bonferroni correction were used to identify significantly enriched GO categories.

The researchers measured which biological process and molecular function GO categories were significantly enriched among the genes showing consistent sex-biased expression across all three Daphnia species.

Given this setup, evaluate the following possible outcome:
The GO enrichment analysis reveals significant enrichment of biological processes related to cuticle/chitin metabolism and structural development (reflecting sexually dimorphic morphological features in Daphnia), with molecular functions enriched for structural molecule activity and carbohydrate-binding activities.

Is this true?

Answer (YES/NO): NO